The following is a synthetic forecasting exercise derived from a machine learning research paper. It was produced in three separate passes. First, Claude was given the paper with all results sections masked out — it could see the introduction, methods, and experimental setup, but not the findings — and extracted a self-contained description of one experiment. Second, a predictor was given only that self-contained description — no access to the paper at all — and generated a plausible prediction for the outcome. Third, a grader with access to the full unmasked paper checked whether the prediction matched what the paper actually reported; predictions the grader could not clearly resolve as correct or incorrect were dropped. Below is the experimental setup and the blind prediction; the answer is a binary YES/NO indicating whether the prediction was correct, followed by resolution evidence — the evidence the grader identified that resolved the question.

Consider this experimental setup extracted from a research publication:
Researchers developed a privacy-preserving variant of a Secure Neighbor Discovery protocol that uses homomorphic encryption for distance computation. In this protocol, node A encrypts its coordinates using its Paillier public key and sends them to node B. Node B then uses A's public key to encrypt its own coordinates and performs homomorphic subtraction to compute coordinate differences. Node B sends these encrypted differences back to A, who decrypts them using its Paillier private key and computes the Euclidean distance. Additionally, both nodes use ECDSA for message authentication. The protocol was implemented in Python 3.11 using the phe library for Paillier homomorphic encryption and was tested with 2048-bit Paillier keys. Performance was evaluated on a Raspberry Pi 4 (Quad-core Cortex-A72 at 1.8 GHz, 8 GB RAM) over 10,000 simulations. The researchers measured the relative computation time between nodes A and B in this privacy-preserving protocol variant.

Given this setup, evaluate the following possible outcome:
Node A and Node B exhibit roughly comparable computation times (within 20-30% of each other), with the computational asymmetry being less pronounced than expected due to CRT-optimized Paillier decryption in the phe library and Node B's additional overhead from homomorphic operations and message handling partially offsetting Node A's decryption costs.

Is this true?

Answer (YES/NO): YES